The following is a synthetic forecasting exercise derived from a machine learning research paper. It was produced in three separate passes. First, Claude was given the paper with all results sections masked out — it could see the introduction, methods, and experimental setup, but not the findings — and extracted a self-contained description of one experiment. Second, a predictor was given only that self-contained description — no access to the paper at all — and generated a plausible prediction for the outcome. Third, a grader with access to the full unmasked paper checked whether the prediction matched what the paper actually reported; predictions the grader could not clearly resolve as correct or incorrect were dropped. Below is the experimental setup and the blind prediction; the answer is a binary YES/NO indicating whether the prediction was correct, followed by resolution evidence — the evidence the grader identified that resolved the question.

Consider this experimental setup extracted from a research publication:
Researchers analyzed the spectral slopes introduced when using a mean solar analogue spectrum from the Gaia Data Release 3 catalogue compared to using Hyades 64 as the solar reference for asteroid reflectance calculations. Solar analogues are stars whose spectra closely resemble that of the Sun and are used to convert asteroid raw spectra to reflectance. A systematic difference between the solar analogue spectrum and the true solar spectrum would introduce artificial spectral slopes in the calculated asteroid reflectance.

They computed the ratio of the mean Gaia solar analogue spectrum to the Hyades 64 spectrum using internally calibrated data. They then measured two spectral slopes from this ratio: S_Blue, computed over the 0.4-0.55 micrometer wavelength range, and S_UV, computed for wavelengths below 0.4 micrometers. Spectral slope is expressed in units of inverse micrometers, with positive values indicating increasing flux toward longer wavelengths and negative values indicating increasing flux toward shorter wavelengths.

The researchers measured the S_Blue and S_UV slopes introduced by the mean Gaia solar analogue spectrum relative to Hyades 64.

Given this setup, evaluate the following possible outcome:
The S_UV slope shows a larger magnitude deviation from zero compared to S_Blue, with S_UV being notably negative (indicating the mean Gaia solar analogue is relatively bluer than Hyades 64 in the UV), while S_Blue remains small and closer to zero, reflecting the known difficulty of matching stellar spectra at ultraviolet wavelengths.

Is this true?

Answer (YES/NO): NO